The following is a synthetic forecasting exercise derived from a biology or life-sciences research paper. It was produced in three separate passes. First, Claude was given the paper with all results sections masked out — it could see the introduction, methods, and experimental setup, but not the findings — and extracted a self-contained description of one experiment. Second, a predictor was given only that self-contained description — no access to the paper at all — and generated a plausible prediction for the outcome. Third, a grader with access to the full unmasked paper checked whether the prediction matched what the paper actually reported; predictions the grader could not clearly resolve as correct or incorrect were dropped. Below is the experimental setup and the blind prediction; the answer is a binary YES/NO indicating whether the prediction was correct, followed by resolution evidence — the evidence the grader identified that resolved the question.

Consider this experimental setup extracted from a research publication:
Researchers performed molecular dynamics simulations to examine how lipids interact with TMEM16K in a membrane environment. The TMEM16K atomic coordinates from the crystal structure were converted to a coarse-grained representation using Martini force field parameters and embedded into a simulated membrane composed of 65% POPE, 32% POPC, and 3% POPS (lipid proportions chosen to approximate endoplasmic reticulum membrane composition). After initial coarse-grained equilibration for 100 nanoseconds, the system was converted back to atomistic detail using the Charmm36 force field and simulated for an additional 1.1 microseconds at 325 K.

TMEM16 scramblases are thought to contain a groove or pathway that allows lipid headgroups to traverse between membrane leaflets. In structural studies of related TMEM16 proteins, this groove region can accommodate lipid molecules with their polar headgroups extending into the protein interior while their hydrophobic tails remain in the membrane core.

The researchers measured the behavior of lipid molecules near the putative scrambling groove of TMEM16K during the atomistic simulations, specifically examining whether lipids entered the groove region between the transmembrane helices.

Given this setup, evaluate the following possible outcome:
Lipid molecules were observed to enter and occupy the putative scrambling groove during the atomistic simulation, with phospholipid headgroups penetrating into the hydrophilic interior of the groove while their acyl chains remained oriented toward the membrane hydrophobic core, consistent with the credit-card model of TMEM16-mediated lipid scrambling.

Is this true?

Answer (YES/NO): YES